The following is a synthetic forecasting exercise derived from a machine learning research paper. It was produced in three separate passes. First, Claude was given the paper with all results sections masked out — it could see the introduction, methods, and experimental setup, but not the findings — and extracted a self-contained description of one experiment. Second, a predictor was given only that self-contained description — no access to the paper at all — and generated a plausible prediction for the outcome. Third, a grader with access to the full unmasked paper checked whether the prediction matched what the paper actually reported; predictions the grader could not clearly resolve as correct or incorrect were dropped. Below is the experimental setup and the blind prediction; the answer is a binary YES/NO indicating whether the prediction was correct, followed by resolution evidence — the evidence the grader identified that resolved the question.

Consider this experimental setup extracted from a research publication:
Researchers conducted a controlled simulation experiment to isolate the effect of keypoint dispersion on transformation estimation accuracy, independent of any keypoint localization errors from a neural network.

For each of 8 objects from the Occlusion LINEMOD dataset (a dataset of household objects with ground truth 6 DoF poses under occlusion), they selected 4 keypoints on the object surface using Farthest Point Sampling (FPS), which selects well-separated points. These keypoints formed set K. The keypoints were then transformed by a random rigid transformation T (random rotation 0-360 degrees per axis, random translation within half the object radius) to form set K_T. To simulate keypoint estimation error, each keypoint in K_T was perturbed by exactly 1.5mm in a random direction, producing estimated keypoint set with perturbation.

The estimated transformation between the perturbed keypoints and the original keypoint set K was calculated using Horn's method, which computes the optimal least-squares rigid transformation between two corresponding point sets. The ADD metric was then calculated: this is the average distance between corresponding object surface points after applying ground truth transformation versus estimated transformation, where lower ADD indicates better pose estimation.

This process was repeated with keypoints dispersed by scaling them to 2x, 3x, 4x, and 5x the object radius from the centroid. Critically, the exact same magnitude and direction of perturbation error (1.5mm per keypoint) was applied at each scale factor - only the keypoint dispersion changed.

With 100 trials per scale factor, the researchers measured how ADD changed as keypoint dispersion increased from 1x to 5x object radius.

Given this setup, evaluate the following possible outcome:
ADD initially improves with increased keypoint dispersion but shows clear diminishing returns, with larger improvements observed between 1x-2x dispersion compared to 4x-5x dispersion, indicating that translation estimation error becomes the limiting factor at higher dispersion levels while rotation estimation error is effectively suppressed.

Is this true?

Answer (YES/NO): YES